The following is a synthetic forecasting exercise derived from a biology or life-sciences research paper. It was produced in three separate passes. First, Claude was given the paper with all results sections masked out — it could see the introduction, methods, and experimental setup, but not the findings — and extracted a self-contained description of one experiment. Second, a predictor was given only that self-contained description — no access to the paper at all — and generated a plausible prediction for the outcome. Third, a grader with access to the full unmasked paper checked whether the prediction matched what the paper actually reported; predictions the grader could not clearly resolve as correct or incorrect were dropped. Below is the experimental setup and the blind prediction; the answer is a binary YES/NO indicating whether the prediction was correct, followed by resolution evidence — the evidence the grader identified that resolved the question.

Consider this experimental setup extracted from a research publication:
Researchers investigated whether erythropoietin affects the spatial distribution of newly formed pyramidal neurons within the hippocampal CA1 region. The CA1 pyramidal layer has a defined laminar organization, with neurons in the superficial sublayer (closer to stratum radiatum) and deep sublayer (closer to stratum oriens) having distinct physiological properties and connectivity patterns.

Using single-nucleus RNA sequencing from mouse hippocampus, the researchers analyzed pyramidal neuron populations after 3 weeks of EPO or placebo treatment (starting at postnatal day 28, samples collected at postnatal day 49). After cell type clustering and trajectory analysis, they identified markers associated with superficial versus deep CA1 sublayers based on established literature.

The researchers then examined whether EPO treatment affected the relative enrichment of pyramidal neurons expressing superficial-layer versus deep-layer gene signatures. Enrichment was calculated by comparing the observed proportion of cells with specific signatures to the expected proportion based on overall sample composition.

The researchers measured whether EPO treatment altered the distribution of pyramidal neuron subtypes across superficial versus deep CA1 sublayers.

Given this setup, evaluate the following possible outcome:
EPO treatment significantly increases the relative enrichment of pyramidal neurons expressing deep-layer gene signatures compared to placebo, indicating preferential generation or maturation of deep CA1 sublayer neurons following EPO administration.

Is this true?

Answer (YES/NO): NO